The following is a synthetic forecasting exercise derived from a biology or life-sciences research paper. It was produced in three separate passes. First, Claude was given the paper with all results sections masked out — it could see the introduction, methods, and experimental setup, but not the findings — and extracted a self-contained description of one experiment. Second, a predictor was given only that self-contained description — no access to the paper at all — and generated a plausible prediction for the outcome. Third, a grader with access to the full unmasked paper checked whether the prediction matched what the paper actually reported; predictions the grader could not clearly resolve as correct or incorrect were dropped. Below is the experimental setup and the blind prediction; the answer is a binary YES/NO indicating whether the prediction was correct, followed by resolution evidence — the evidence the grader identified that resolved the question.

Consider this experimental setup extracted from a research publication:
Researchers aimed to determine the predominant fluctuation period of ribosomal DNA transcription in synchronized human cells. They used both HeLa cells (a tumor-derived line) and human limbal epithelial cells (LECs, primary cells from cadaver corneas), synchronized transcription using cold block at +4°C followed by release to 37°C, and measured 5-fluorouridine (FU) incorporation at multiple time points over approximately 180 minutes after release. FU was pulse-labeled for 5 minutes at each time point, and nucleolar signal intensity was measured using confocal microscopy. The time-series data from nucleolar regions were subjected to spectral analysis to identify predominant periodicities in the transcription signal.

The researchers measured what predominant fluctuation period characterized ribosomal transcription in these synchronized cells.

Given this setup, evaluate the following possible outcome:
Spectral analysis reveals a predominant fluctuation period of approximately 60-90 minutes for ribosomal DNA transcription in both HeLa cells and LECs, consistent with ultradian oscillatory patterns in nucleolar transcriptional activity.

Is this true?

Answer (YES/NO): NO